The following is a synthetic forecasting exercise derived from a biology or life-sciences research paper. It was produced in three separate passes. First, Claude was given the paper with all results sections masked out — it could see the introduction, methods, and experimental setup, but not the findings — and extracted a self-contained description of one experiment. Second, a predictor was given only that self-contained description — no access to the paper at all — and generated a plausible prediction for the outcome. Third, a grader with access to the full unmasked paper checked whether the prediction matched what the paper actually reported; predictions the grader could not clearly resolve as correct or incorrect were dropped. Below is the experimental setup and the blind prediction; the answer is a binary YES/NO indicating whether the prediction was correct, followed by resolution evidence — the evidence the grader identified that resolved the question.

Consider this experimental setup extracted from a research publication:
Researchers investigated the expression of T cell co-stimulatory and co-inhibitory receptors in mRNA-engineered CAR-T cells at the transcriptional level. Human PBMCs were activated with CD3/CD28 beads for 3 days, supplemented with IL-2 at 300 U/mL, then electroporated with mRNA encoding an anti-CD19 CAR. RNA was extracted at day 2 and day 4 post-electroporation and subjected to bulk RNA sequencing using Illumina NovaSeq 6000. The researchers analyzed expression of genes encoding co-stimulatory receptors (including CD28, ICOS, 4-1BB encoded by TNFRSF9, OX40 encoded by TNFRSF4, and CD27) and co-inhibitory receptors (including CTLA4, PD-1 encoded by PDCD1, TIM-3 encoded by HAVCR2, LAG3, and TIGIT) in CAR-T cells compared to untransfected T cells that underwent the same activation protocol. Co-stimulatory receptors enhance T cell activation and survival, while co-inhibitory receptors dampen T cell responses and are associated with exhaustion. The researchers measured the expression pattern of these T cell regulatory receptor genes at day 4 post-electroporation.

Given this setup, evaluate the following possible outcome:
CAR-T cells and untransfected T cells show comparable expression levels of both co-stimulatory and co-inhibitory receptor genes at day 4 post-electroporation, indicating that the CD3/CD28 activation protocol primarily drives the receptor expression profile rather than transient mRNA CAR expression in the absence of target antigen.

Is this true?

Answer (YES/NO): NO